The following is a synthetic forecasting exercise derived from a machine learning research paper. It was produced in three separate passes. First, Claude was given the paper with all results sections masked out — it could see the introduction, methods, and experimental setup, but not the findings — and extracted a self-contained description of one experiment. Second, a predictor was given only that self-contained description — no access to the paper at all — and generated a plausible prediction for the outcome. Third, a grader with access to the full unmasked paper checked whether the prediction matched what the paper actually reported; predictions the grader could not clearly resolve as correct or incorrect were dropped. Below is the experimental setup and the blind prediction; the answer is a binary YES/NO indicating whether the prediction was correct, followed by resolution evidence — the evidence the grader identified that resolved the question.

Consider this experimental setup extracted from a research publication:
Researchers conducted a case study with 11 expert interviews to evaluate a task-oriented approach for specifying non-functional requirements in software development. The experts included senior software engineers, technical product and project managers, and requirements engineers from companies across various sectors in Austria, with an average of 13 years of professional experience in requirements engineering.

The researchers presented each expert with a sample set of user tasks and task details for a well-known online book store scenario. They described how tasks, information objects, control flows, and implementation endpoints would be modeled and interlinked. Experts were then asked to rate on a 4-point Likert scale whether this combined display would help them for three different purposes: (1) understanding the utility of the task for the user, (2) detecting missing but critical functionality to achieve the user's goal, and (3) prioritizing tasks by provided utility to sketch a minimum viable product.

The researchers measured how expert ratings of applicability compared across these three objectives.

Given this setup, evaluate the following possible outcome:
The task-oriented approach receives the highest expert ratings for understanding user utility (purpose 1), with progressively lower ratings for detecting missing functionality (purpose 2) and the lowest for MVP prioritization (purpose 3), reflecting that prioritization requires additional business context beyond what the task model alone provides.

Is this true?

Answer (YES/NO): NO